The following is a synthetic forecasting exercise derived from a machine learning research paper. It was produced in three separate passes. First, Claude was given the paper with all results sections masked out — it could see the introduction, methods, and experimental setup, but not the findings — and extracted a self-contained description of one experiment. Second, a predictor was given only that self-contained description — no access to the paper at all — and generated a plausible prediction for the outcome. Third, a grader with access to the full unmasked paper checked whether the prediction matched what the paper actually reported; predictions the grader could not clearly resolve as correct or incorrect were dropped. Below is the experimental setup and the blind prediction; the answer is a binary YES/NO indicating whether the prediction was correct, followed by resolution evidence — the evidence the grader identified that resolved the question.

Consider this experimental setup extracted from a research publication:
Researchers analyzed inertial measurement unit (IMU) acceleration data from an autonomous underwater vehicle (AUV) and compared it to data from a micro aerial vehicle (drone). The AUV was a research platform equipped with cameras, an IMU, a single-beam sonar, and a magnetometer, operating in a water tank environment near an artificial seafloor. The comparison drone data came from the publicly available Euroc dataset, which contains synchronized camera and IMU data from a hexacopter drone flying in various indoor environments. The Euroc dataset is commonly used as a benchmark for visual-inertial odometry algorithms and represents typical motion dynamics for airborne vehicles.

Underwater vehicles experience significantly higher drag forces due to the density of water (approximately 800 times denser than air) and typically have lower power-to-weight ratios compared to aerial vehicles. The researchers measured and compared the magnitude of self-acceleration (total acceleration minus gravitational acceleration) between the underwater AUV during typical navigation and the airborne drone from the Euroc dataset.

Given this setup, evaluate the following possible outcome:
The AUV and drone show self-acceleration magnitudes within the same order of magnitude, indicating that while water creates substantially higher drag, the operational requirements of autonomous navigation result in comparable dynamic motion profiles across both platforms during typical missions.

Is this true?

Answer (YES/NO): NO